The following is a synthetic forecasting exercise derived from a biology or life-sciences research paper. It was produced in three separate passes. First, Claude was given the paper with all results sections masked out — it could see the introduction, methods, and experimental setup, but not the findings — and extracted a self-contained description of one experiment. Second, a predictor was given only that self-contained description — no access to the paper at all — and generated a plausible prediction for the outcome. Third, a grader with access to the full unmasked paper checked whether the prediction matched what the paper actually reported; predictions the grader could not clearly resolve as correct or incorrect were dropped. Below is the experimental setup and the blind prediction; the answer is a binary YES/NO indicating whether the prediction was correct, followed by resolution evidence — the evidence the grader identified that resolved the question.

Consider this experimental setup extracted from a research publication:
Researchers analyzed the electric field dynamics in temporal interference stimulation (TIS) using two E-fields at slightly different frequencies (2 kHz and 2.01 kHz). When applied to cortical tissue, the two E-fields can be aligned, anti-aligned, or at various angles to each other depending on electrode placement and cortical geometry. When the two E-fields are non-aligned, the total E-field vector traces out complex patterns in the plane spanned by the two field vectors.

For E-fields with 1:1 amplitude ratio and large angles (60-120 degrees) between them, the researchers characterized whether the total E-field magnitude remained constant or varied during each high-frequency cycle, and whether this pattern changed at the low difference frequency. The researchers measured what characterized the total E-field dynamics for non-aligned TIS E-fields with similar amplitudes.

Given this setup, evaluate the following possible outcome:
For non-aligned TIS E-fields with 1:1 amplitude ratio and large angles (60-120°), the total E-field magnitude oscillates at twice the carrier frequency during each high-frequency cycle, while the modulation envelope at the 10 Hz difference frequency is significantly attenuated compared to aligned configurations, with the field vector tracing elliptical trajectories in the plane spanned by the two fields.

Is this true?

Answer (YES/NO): NO